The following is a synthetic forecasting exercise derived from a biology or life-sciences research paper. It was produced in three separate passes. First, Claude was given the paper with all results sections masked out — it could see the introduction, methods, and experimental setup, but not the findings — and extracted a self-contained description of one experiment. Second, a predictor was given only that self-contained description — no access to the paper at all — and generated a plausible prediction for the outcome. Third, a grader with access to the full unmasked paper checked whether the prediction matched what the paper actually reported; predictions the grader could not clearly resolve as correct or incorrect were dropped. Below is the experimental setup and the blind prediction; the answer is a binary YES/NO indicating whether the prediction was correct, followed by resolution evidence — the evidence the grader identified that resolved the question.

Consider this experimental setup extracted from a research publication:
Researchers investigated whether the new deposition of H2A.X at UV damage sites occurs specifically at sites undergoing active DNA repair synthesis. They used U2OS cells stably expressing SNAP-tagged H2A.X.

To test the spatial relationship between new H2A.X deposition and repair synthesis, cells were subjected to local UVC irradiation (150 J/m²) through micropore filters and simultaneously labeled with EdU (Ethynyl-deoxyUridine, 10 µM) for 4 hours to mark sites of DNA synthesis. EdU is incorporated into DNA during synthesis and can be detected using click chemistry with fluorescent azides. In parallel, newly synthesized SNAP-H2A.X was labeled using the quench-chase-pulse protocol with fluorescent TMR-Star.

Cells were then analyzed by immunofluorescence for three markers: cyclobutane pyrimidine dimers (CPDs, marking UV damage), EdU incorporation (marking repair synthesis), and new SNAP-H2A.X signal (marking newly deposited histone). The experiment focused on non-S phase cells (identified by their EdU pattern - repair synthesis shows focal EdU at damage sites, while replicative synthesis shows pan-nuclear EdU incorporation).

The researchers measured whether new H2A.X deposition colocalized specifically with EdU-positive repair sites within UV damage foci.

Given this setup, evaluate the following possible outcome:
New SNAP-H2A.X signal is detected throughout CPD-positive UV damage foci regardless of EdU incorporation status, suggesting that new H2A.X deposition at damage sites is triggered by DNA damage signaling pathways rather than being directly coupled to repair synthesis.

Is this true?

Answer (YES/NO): NO